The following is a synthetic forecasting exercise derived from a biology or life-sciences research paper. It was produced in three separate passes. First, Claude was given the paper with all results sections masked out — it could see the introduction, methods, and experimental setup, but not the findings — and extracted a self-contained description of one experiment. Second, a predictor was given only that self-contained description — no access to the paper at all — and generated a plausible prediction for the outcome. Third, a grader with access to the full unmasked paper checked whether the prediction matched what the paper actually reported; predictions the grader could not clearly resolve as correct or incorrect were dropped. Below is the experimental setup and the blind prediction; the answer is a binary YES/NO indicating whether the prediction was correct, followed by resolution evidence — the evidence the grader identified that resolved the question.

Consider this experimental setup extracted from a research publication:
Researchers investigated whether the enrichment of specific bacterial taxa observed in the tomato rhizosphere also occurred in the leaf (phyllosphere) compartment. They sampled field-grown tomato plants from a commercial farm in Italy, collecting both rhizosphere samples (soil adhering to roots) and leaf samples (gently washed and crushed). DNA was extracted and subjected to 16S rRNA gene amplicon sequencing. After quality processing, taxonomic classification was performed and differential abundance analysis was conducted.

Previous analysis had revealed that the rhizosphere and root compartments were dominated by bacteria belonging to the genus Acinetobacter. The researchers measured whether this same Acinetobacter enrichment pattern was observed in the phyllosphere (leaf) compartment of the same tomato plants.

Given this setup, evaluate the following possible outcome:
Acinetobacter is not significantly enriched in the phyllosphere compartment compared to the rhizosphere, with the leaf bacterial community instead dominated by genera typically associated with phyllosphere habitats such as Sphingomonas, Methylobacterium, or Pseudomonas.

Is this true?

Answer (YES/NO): YES